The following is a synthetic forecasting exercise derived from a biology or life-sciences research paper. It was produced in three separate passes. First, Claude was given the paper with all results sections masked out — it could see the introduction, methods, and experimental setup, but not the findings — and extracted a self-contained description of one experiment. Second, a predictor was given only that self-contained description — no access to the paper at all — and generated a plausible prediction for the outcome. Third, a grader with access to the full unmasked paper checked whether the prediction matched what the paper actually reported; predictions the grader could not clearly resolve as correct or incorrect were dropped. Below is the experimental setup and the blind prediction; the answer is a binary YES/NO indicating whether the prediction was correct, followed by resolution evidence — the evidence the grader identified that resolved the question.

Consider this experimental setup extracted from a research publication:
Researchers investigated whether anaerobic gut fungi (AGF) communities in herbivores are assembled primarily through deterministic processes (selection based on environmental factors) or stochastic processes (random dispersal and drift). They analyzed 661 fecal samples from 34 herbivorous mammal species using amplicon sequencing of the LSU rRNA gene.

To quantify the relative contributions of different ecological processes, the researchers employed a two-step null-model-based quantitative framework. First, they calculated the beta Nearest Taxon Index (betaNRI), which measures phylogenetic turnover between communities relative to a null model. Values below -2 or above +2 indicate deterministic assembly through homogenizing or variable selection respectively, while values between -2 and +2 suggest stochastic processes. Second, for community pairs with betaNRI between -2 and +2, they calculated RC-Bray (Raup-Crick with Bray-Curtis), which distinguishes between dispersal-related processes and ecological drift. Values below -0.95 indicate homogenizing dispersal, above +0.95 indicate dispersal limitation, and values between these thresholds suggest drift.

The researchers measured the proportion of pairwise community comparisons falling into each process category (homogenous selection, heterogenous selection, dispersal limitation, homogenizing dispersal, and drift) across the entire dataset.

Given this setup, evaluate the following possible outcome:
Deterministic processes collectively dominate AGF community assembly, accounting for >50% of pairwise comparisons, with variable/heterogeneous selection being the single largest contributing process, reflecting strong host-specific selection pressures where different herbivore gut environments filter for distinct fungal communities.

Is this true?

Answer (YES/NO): NO